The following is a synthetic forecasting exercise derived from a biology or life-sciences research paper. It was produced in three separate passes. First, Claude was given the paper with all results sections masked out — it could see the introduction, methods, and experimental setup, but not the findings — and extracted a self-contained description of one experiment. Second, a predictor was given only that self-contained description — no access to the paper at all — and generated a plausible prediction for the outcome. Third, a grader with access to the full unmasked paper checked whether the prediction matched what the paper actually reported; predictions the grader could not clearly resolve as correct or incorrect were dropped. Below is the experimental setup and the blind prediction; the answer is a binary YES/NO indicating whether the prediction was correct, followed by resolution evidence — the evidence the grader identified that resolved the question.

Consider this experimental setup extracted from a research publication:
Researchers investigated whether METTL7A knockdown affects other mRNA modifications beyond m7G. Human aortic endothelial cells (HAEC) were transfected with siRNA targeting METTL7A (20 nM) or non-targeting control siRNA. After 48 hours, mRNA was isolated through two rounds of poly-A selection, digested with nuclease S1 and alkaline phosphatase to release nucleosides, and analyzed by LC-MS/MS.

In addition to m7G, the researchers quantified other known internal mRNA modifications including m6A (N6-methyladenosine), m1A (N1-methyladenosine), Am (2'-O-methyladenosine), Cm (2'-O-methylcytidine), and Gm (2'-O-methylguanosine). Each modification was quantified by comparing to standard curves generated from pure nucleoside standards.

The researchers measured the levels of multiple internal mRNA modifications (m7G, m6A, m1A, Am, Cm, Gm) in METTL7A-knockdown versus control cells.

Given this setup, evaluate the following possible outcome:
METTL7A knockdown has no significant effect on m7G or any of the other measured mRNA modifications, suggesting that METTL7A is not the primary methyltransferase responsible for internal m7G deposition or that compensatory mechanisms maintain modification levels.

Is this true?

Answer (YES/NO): NO